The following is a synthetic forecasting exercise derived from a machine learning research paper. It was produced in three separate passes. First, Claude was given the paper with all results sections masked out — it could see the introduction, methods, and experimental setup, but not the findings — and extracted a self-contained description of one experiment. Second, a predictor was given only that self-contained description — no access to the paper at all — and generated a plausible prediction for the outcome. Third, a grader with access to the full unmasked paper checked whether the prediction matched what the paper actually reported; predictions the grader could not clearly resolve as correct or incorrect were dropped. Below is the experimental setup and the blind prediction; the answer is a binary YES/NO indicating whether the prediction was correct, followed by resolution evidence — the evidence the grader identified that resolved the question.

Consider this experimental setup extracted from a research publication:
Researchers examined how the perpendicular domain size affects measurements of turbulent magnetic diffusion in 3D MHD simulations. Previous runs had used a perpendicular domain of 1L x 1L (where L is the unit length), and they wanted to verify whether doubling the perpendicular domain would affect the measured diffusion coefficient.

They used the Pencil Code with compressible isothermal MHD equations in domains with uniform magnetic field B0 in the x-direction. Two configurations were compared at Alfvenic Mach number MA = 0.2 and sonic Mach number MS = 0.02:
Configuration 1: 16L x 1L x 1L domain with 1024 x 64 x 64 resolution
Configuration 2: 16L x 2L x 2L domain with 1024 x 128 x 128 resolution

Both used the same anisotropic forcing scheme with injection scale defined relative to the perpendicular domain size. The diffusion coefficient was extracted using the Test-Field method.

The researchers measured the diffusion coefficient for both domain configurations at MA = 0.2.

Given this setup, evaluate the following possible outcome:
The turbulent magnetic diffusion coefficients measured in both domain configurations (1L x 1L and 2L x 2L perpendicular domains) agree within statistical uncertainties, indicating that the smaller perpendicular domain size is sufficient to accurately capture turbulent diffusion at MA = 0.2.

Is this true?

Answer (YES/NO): YES